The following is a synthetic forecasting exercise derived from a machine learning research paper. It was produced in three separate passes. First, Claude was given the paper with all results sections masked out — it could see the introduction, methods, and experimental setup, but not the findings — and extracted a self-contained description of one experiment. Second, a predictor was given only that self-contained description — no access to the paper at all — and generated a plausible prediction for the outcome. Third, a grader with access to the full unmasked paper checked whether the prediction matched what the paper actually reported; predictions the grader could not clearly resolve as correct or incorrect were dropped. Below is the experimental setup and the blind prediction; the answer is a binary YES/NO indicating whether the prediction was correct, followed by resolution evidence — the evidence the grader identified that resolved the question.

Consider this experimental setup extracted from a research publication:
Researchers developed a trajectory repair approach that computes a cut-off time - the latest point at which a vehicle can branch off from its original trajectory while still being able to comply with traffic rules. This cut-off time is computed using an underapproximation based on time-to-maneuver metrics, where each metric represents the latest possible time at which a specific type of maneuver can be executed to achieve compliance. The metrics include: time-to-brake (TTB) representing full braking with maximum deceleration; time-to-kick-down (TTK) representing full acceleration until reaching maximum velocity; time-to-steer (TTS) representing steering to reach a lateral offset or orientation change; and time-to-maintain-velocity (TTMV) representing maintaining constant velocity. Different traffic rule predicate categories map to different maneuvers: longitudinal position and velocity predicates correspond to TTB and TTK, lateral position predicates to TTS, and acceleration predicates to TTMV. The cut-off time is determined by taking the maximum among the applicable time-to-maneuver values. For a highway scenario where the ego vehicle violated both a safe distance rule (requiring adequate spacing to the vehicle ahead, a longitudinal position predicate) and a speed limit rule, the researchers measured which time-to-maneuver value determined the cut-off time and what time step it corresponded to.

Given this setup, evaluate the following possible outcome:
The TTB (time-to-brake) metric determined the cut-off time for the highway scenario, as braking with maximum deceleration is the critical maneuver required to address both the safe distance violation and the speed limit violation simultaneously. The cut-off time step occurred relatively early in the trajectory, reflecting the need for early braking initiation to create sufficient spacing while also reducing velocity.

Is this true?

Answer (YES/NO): NO